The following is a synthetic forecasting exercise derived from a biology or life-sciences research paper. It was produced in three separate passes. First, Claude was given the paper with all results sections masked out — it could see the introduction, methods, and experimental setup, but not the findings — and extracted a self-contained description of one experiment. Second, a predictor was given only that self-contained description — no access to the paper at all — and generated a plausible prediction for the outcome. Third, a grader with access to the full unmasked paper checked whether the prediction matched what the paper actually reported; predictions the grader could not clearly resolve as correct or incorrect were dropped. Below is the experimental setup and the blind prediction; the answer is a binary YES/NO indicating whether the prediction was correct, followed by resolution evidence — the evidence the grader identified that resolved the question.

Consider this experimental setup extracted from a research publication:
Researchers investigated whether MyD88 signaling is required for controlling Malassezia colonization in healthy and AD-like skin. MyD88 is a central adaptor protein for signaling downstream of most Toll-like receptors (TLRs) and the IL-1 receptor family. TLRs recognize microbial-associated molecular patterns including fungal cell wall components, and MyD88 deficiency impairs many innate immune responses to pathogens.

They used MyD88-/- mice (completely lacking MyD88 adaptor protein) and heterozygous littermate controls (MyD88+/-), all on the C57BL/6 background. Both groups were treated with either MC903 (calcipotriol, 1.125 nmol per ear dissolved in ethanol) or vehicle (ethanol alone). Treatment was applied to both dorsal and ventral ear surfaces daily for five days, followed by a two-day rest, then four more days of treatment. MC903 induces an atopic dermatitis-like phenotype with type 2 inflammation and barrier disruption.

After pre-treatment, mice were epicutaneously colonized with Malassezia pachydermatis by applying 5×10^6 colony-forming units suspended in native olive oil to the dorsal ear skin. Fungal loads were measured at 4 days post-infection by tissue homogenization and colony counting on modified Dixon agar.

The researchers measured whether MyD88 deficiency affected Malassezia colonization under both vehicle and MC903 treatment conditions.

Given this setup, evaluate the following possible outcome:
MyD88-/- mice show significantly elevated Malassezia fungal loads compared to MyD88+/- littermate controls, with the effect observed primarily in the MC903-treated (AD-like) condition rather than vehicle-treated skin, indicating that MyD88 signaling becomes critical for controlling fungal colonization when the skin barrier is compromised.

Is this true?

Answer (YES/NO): NO